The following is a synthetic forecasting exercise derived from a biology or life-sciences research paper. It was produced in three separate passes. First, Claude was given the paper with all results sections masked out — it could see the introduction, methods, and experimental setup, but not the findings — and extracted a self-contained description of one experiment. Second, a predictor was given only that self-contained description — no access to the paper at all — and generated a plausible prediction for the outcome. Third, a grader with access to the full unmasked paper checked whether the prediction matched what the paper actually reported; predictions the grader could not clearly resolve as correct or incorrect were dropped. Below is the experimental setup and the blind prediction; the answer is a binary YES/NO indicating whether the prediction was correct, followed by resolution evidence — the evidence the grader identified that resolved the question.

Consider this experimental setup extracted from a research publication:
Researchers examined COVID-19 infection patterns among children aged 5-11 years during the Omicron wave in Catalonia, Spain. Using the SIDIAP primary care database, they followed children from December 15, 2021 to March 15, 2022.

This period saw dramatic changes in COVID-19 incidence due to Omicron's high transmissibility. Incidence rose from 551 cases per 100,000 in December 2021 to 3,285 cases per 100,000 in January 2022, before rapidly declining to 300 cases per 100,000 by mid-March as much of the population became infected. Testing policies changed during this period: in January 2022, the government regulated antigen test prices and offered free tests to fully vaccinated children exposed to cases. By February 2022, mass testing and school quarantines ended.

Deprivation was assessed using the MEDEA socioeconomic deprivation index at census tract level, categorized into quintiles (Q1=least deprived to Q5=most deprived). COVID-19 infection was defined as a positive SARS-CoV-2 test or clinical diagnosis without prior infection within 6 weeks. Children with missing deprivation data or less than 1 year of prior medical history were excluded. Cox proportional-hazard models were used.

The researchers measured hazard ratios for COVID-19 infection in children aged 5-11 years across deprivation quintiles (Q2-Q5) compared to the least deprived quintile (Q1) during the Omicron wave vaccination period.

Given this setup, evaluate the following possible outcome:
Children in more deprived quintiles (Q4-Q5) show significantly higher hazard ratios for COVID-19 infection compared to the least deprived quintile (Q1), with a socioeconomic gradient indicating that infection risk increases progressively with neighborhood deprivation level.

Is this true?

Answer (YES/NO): NO